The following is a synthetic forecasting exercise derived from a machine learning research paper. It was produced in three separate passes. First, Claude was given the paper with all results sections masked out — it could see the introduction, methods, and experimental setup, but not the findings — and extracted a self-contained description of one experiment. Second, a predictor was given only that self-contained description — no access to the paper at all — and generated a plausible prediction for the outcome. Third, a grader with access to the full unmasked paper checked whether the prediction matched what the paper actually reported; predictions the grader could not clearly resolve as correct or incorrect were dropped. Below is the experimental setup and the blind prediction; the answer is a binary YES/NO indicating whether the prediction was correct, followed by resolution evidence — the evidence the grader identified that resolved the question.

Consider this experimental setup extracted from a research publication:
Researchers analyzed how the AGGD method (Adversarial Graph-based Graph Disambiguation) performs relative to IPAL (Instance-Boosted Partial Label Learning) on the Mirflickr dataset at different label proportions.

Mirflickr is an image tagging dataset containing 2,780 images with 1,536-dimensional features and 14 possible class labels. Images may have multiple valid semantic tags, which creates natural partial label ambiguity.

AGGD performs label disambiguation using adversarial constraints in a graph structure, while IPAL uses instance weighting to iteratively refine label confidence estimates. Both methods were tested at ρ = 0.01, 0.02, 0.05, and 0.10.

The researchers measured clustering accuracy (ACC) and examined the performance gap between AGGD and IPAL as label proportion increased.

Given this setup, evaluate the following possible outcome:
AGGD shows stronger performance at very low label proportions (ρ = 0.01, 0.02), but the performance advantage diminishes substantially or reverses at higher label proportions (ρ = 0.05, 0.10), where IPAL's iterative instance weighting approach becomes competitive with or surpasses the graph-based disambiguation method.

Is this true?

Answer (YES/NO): NO